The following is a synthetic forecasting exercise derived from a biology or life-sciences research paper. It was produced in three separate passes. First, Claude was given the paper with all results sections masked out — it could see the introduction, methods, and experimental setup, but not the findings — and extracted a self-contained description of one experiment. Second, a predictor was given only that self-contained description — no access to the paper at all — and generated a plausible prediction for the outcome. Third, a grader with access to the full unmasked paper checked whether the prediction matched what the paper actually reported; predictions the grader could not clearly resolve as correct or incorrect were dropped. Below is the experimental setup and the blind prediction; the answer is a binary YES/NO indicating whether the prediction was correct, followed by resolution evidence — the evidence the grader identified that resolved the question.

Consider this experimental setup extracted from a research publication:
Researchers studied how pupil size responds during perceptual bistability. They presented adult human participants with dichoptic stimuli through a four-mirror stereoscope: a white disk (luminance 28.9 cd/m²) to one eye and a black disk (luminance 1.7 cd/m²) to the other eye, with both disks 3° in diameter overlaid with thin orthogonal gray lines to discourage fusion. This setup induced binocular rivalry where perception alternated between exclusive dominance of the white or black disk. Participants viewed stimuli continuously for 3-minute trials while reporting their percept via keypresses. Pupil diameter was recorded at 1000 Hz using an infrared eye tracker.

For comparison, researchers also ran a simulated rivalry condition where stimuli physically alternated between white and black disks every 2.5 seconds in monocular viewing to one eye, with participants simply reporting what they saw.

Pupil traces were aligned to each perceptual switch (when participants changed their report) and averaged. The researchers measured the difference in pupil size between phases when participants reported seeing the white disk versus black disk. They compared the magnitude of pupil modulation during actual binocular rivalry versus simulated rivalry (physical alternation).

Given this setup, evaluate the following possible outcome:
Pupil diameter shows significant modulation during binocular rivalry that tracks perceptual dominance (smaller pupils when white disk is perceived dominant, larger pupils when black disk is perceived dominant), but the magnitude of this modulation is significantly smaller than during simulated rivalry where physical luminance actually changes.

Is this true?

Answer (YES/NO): YES